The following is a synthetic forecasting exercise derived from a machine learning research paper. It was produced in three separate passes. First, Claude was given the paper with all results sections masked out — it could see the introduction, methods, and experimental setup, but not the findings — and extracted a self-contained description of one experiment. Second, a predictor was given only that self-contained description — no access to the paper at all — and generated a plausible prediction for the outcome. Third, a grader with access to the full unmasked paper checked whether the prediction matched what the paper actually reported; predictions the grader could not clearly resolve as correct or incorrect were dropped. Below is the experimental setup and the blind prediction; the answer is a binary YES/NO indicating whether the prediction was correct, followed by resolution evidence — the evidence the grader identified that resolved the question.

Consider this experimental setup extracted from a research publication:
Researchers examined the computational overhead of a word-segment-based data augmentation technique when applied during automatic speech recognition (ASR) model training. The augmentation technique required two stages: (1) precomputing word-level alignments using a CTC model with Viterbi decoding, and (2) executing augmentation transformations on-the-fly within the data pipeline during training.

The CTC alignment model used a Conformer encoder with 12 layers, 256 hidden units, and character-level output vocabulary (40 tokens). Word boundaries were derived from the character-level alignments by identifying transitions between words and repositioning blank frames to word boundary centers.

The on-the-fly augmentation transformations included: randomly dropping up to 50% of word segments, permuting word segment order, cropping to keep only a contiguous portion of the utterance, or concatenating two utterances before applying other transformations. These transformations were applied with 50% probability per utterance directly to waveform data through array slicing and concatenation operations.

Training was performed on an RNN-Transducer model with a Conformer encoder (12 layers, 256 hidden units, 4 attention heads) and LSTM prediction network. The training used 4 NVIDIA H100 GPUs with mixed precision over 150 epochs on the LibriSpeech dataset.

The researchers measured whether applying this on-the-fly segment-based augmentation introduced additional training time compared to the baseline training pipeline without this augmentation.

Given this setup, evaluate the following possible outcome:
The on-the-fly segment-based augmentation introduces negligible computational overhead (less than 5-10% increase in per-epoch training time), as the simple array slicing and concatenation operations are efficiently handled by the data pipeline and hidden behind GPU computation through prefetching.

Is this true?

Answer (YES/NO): NO